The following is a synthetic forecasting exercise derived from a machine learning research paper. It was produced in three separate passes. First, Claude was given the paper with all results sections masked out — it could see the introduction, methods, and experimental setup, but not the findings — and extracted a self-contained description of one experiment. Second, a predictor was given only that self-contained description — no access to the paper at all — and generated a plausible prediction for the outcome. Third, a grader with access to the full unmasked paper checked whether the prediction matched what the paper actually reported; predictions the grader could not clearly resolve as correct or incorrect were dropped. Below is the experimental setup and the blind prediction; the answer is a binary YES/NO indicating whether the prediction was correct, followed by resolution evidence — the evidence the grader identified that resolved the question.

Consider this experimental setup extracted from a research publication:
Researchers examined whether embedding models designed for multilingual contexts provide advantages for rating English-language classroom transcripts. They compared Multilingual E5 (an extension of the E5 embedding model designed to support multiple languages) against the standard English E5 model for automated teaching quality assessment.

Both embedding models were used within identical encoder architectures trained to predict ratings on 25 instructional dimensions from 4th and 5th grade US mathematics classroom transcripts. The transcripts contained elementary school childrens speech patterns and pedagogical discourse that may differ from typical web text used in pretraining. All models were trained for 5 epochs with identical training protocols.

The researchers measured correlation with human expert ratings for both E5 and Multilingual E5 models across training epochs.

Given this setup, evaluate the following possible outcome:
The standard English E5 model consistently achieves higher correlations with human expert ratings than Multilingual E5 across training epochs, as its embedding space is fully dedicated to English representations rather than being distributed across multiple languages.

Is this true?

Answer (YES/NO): NO